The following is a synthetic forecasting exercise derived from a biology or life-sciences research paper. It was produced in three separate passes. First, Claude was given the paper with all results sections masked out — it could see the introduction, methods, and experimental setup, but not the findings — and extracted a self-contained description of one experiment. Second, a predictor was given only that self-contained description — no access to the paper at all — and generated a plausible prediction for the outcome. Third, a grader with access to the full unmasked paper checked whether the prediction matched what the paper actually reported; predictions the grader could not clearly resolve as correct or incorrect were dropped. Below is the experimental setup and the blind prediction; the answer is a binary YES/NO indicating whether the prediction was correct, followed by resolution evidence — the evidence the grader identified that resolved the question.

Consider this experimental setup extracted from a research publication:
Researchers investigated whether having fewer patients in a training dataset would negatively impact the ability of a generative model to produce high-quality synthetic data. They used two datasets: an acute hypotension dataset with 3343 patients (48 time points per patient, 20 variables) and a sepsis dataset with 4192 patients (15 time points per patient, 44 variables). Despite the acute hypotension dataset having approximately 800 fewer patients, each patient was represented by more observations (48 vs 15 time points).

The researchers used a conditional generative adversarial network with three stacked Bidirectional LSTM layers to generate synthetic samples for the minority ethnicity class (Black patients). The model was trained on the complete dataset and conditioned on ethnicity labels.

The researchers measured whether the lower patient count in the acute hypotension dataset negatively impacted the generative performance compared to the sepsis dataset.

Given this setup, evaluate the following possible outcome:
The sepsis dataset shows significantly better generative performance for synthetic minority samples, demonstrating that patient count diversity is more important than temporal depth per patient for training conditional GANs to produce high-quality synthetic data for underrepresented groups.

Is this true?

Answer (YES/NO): NO